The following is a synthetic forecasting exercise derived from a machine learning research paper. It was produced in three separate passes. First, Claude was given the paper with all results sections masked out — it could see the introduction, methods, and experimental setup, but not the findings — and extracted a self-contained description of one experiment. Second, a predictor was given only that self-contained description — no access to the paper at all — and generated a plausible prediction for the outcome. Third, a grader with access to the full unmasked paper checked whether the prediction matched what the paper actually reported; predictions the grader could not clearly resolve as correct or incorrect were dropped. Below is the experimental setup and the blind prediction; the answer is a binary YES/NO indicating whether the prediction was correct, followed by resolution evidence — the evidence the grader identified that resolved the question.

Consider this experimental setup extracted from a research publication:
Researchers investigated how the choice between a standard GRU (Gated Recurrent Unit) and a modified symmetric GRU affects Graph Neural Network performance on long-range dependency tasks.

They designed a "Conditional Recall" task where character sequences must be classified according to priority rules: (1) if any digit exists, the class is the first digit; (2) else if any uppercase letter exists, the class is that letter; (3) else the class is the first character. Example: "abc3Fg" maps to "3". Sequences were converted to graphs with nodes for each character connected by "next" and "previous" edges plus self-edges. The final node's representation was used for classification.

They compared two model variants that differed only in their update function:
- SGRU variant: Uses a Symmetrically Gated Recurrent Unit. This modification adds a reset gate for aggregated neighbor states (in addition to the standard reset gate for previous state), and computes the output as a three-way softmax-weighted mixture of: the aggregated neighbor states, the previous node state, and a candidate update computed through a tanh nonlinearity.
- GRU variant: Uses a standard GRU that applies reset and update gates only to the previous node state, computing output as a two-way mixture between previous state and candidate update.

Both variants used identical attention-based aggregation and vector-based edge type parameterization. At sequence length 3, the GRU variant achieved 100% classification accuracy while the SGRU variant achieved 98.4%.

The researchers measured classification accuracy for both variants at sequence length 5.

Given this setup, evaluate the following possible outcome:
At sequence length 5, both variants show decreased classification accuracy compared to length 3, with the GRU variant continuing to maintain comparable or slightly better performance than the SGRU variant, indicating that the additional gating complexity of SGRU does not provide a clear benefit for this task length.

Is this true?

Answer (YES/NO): NO